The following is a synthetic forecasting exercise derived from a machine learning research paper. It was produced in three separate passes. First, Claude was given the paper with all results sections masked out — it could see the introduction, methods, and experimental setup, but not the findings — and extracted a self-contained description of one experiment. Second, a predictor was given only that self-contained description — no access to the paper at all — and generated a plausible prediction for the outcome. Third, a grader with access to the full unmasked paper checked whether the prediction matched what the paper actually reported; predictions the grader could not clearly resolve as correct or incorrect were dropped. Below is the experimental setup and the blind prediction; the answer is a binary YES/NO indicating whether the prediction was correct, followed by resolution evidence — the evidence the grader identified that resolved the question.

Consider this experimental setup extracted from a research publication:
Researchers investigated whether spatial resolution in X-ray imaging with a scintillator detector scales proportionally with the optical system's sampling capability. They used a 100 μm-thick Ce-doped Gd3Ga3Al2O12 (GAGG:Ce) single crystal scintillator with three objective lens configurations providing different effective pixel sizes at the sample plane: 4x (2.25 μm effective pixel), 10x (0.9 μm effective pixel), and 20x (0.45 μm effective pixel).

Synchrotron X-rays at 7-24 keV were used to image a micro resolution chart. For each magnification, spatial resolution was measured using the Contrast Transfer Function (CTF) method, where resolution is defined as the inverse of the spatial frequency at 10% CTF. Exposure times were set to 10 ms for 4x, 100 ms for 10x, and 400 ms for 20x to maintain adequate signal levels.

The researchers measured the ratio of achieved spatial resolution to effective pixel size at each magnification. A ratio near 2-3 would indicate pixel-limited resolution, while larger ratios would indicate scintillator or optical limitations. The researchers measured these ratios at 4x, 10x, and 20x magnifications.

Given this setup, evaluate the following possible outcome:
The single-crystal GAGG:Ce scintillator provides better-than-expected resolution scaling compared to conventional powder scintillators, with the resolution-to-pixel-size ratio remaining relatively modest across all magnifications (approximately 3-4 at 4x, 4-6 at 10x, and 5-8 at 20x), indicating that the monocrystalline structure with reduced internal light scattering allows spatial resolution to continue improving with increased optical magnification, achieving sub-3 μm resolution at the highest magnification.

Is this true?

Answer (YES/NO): NO